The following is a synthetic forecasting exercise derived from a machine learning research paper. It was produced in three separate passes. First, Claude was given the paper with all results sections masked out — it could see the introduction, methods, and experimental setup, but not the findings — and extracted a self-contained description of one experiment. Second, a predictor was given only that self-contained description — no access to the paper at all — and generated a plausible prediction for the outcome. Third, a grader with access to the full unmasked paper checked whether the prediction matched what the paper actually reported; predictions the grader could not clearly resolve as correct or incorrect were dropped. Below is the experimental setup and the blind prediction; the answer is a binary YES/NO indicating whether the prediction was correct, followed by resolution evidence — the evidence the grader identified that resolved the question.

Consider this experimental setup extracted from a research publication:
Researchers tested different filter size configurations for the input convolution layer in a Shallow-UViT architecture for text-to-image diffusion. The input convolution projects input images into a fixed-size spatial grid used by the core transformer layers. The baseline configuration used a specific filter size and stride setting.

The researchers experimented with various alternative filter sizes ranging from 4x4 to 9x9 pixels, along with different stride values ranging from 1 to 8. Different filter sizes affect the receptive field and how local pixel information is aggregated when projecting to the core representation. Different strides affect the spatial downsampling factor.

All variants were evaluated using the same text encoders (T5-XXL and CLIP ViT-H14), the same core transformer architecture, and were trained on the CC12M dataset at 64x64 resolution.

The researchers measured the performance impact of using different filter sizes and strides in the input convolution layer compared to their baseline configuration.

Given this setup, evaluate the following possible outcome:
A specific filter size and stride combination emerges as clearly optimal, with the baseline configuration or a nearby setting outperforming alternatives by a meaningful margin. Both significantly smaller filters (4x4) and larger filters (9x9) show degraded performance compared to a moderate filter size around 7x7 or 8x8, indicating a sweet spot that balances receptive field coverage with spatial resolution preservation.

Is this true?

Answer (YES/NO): NO